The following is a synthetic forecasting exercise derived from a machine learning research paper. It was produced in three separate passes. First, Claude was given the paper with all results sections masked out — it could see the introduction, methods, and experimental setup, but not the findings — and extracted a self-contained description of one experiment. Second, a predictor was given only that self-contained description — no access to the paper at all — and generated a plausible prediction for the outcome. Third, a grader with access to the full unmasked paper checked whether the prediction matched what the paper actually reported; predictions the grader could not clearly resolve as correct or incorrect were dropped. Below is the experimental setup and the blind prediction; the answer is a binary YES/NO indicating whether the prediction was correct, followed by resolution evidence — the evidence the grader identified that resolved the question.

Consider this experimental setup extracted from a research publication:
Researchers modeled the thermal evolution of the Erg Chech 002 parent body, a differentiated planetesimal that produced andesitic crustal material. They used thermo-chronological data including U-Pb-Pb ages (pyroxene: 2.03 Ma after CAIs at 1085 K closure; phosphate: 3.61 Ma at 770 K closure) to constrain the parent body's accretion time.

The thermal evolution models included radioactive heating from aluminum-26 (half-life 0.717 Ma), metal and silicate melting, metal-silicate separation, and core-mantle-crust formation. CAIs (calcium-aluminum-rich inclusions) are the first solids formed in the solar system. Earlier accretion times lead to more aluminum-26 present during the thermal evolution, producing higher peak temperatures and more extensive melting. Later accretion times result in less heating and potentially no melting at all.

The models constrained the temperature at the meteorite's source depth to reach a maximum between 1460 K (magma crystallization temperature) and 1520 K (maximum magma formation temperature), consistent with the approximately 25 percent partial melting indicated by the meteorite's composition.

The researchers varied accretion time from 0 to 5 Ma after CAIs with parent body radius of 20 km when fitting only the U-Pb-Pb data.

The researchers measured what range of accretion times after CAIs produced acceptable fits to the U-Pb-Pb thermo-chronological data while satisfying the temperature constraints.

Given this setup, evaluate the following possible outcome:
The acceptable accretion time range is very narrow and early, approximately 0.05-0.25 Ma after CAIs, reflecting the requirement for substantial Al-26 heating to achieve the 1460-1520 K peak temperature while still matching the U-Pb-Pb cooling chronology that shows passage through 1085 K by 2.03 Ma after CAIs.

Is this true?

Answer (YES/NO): NO